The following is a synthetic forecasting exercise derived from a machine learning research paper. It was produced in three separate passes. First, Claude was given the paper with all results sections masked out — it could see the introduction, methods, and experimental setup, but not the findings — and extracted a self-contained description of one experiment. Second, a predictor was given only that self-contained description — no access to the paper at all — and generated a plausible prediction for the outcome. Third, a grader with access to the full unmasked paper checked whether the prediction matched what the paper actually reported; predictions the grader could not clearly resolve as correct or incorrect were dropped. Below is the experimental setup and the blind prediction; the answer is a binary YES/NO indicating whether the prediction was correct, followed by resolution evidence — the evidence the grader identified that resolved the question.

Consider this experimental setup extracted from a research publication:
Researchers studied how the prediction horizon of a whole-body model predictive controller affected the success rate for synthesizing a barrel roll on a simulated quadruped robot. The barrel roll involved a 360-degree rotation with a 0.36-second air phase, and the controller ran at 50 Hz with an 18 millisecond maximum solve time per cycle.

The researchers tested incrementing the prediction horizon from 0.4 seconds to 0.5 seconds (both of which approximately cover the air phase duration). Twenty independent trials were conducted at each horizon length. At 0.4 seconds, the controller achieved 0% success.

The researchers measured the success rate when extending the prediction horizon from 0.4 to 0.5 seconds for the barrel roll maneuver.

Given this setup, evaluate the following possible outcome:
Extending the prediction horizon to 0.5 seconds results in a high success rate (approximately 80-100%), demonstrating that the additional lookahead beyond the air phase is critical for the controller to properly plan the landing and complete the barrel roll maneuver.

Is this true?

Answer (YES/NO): NO